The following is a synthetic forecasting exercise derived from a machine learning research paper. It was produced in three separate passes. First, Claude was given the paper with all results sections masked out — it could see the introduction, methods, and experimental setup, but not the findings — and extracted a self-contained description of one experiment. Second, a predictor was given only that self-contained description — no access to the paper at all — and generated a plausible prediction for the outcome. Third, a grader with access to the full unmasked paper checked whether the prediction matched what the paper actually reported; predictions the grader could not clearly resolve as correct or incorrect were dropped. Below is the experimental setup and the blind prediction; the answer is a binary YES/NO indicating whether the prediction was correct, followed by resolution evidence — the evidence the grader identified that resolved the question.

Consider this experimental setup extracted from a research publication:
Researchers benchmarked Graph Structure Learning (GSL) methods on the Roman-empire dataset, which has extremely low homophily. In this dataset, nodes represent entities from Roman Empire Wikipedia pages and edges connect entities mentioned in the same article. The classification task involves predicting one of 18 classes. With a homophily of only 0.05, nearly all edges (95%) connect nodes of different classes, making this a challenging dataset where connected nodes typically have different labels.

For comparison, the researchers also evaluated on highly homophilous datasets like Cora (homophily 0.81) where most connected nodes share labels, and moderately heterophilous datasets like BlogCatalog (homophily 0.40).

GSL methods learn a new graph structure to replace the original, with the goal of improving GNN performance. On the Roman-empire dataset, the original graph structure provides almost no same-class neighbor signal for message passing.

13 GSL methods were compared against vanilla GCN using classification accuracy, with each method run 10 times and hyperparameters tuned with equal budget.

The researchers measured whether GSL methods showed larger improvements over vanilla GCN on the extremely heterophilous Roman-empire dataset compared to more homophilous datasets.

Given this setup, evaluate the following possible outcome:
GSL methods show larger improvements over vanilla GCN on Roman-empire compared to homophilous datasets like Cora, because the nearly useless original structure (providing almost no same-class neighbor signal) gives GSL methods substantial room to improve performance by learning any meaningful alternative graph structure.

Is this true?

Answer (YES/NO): NO